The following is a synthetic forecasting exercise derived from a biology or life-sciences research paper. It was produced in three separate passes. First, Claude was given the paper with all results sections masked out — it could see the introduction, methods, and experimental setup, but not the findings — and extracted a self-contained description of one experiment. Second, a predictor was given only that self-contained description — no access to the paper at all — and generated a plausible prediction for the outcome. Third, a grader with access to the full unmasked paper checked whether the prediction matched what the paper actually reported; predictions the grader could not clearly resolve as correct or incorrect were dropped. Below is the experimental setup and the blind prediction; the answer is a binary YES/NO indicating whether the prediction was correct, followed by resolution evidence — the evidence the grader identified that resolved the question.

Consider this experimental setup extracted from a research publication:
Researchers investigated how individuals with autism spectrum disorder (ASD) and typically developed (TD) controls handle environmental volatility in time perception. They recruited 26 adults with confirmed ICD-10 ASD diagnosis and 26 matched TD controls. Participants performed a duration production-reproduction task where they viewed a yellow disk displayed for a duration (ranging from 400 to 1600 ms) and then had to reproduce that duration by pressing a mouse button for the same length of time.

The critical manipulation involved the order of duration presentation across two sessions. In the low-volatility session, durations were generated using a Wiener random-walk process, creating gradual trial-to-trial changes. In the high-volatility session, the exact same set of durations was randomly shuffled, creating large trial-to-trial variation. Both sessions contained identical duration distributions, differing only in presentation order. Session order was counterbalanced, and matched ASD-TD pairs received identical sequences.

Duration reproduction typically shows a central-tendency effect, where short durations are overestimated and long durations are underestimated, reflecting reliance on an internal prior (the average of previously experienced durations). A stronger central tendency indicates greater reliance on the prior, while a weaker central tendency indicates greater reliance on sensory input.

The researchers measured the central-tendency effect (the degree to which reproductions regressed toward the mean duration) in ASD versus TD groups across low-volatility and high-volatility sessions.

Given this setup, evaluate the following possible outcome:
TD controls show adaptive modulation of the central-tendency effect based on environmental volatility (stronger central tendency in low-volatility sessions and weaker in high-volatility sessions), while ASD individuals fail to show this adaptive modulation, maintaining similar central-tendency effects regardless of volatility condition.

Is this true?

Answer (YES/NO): NO